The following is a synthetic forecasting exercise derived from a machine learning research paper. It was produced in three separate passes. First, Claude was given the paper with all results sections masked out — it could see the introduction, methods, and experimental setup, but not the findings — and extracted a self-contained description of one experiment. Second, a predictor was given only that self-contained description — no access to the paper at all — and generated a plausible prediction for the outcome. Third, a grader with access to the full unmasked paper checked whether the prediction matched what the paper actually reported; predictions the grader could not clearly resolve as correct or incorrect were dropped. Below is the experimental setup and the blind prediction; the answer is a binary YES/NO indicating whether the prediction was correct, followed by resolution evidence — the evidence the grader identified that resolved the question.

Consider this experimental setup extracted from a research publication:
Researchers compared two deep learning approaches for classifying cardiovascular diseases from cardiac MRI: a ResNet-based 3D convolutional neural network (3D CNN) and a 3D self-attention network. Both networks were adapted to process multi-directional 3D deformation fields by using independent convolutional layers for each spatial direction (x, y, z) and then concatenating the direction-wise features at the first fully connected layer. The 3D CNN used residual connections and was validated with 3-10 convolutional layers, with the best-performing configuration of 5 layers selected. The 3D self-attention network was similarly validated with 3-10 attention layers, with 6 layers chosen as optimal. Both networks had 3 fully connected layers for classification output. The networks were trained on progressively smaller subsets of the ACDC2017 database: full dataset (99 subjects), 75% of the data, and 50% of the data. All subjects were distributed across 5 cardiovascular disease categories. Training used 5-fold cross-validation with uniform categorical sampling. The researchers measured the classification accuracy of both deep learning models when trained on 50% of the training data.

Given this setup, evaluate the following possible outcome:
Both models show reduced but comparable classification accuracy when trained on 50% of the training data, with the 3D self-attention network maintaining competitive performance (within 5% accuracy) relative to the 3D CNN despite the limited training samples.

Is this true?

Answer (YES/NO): YES